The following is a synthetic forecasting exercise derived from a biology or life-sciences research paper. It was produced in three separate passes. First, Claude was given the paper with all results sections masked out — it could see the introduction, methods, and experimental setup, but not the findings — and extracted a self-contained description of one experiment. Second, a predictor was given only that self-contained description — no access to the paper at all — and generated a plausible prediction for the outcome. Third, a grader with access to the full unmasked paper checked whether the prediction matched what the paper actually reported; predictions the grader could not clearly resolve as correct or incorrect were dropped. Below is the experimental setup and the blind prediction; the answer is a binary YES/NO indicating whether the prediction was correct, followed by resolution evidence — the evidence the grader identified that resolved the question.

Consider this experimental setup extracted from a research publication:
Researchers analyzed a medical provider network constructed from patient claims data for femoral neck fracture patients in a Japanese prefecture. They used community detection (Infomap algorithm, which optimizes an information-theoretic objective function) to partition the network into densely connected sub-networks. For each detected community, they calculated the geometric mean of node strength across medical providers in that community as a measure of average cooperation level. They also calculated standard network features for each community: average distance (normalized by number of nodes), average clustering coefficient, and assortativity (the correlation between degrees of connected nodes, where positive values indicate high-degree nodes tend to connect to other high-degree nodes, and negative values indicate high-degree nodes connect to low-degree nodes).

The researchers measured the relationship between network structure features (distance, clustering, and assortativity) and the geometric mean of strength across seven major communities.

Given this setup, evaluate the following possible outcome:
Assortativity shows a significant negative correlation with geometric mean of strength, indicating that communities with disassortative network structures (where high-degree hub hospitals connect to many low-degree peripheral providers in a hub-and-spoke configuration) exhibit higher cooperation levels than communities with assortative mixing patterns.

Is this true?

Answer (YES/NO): NO